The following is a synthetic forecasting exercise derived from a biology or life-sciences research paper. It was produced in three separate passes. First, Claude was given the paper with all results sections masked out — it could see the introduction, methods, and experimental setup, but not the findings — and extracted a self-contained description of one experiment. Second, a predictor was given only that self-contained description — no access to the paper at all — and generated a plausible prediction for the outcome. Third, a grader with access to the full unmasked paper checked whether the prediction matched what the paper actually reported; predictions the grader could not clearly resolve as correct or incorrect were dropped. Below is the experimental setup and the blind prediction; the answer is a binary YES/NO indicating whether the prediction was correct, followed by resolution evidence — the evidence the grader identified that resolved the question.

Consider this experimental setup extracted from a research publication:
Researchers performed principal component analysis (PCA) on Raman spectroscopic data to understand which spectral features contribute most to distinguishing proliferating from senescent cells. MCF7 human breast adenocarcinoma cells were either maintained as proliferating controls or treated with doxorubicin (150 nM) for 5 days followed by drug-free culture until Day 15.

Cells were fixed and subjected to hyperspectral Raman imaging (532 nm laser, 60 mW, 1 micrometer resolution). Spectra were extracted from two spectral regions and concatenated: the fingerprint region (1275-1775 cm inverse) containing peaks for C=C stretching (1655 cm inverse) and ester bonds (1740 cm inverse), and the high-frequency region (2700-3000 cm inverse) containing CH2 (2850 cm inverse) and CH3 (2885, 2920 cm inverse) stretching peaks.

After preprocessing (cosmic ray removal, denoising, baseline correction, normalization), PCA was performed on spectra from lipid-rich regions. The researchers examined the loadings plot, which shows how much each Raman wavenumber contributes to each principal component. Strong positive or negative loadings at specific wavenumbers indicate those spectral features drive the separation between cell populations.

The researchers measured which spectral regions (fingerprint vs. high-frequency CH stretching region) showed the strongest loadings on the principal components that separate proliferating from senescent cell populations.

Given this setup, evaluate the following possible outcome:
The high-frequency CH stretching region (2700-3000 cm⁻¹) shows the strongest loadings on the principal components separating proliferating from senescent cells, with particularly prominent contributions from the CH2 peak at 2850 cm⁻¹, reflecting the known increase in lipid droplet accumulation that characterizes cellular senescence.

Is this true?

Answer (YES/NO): YES